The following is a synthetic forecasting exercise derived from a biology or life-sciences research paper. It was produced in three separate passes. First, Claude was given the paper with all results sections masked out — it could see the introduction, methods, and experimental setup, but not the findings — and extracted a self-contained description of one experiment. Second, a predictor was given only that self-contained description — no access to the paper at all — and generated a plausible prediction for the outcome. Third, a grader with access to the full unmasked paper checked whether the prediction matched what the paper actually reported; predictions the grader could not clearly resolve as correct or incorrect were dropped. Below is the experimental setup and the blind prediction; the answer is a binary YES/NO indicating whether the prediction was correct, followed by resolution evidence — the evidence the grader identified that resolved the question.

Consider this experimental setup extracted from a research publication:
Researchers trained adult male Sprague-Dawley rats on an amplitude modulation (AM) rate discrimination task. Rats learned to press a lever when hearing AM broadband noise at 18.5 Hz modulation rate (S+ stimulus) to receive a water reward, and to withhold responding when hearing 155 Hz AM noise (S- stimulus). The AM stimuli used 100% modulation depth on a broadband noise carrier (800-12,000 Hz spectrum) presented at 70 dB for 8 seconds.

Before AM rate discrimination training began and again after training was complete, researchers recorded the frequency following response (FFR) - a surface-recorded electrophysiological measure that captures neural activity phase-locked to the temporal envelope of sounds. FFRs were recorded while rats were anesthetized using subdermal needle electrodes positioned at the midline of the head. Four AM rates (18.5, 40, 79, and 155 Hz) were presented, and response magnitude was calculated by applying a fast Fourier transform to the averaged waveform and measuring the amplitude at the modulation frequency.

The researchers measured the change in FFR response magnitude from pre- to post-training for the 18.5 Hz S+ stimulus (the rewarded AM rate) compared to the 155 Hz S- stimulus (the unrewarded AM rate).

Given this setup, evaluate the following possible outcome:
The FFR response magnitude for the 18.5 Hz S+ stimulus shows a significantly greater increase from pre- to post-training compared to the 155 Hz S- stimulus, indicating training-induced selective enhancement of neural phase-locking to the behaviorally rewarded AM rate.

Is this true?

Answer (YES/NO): NO